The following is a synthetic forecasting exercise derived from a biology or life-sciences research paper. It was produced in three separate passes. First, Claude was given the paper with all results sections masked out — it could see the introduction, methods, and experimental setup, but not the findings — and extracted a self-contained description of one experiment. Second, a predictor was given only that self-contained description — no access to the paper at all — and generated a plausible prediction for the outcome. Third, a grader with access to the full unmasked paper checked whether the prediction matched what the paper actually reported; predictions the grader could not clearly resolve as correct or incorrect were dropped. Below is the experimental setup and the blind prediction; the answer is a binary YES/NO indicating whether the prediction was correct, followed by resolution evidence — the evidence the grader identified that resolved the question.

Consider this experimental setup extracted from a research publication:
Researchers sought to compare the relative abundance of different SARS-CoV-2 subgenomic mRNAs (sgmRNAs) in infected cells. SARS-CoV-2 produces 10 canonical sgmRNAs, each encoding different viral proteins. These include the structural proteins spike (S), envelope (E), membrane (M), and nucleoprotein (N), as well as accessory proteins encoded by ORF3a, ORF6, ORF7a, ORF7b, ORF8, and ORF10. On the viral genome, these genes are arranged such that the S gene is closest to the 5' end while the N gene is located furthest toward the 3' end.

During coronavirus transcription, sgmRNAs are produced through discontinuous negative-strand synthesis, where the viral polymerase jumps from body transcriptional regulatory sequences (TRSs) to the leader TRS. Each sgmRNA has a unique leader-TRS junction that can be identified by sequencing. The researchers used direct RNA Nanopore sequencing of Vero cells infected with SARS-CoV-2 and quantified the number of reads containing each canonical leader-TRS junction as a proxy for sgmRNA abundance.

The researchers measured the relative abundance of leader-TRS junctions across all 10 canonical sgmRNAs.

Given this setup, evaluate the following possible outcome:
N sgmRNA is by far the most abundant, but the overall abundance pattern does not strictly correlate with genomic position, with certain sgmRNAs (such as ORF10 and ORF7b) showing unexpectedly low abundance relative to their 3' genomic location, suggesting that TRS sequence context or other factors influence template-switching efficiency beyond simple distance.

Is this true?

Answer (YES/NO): YES